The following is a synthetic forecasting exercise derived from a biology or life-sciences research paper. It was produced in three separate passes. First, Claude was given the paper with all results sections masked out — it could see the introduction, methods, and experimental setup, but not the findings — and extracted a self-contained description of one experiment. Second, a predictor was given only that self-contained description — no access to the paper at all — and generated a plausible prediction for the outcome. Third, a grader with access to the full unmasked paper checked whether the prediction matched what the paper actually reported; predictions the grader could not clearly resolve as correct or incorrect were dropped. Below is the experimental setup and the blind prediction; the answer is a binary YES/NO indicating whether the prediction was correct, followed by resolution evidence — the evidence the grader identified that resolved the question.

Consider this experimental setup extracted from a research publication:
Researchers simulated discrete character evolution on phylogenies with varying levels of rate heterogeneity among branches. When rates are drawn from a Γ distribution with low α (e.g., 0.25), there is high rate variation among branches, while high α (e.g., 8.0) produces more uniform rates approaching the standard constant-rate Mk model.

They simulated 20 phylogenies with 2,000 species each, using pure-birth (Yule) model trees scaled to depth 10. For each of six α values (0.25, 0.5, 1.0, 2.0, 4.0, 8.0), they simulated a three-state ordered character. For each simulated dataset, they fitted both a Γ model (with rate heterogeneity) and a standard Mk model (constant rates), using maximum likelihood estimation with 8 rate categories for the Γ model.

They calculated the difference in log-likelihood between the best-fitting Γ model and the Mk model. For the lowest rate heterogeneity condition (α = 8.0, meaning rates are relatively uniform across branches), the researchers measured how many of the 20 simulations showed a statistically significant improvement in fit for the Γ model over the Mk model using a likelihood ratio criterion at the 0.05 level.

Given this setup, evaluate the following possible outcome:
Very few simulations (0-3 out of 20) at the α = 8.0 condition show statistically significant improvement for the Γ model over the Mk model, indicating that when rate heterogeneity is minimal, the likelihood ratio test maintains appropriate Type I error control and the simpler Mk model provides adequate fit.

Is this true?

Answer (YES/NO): YES